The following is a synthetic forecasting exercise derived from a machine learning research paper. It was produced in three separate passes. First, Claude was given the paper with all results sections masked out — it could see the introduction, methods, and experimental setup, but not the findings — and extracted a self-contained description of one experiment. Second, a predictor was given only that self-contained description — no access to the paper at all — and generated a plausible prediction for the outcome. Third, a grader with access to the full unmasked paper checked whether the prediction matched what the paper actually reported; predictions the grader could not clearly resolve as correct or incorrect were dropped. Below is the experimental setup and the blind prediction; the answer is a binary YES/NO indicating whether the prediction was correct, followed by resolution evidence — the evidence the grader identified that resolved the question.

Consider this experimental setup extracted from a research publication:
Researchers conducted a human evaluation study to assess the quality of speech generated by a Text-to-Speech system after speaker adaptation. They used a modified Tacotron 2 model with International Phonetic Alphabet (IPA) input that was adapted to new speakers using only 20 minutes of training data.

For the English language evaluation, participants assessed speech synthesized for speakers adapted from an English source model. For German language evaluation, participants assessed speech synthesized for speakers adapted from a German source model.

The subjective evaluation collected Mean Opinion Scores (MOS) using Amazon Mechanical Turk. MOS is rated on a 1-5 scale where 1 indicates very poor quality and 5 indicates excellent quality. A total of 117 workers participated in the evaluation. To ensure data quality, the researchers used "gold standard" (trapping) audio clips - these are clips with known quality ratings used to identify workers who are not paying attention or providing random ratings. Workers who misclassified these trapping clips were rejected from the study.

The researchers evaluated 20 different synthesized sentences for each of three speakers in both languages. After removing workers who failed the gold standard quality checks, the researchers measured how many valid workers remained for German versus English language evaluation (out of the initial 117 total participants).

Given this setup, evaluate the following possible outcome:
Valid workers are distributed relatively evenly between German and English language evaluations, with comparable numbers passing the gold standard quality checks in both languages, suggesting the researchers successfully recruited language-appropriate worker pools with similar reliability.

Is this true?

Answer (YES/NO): NO